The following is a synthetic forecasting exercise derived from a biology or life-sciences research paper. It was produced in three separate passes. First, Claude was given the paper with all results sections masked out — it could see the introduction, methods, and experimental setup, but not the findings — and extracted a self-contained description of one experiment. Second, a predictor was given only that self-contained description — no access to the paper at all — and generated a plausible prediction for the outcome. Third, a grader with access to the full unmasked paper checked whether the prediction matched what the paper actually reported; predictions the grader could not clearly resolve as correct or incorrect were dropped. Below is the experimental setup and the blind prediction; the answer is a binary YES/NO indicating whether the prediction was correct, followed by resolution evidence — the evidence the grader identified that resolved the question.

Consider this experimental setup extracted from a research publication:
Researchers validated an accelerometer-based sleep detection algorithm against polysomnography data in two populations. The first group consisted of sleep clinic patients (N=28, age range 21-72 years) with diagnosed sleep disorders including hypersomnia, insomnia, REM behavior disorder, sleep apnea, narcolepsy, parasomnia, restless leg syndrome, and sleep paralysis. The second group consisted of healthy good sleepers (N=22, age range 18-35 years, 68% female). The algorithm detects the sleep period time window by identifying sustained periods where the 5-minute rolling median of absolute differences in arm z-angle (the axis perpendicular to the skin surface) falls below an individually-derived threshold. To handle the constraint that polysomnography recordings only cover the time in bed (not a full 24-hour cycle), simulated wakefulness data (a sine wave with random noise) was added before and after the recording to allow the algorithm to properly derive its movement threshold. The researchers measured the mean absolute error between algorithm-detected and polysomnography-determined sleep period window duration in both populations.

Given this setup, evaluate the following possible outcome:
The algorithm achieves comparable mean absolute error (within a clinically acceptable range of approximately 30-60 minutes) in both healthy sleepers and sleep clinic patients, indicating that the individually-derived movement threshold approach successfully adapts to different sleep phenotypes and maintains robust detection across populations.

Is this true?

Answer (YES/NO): NO